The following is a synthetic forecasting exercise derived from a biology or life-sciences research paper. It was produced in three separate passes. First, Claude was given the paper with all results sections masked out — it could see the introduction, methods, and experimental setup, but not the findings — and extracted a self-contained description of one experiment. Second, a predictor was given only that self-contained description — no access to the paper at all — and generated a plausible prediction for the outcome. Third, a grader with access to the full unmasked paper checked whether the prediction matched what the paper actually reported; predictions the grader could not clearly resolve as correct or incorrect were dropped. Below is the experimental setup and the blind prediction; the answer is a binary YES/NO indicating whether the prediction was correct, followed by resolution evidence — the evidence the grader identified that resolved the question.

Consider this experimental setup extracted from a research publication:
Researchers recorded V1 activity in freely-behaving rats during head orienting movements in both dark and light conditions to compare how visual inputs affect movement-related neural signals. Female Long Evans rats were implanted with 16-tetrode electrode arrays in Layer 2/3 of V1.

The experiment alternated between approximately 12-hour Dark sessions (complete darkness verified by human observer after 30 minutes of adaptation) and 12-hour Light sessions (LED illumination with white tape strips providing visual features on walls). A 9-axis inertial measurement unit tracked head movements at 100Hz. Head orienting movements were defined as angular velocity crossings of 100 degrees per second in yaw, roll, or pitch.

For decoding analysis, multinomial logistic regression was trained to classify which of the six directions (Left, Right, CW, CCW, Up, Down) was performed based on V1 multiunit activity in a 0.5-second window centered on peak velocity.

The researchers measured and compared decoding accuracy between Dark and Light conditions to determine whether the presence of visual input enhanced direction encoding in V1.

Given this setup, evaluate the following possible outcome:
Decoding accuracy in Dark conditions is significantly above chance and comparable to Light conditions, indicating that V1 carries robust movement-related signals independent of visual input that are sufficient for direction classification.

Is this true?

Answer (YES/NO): NO